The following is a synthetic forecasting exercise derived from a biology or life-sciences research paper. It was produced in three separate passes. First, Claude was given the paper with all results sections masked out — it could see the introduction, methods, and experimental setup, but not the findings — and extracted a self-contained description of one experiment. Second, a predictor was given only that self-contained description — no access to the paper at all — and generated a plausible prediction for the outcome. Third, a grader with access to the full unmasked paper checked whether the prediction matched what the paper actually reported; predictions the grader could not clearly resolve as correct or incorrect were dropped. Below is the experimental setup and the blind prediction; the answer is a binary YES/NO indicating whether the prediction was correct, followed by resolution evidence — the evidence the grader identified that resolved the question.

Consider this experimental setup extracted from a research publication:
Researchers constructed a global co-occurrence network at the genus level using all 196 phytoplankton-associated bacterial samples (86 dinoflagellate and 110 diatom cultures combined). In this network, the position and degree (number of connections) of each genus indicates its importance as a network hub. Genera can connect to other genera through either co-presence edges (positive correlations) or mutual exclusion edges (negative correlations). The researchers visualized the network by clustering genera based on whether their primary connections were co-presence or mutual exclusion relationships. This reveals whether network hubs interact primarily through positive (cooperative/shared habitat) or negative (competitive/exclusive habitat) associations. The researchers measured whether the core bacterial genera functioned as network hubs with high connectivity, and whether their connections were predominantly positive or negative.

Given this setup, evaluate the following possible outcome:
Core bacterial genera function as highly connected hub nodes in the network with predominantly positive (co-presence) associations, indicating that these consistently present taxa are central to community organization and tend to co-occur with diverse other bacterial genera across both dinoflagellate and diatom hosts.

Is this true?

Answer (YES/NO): NO